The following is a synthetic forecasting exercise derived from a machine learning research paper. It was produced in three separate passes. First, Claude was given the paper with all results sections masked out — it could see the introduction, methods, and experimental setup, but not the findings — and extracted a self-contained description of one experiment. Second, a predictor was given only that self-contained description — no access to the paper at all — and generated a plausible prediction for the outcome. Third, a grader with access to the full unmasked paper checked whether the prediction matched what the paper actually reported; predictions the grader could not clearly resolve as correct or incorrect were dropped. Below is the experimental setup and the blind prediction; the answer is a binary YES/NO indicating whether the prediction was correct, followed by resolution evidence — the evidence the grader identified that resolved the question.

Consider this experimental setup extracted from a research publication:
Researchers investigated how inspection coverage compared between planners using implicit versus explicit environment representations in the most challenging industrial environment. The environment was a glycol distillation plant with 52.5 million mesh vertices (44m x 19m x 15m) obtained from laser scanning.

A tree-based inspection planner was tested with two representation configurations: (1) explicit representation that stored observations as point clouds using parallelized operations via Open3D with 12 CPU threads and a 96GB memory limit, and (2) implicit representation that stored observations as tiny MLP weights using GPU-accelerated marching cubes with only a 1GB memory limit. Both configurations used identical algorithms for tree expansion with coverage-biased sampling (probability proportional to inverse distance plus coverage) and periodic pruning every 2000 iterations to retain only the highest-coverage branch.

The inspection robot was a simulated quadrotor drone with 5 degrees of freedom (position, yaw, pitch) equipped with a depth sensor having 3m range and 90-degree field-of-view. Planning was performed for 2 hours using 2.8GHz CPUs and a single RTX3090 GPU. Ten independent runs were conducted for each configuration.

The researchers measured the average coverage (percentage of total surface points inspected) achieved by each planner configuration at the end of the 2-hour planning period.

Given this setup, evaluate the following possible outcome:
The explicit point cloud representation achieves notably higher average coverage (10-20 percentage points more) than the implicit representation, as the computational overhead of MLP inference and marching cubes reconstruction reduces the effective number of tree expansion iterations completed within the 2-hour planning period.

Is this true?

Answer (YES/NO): NO